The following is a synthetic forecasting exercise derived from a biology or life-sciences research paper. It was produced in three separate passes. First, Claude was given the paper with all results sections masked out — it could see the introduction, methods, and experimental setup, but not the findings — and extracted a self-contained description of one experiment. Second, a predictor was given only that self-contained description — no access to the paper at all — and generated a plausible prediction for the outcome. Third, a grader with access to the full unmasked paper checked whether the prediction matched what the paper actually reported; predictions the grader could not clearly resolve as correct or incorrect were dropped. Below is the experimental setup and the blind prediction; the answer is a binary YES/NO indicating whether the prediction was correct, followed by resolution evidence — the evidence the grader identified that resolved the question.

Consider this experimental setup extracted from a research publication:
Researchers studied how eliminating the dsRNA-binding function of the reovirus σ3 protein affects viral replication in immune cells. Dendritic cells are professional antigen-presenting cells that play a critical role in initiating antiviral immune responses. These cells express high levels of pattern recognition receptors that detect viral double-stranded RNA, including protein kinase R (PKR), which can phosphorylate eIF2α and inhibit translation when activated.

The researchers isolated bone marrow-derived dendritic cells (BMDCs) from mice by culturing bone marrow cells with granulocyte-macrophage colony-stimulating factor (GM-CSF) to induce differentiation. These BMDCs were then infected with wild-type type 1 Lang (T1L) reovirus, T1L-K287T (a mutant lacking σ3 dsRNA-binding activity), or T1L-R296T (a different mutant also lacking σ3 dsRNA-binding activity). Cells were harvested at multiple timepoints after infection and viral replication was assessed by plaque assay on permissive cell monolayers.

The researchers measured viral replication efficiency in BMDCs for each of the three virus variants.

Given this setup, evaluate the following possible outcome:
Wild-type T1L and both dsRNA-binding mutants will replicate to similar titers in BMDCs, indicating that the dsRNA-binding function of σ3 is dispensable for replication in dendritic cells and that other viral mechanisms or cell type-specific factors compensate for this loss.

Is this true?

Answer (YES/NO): NO